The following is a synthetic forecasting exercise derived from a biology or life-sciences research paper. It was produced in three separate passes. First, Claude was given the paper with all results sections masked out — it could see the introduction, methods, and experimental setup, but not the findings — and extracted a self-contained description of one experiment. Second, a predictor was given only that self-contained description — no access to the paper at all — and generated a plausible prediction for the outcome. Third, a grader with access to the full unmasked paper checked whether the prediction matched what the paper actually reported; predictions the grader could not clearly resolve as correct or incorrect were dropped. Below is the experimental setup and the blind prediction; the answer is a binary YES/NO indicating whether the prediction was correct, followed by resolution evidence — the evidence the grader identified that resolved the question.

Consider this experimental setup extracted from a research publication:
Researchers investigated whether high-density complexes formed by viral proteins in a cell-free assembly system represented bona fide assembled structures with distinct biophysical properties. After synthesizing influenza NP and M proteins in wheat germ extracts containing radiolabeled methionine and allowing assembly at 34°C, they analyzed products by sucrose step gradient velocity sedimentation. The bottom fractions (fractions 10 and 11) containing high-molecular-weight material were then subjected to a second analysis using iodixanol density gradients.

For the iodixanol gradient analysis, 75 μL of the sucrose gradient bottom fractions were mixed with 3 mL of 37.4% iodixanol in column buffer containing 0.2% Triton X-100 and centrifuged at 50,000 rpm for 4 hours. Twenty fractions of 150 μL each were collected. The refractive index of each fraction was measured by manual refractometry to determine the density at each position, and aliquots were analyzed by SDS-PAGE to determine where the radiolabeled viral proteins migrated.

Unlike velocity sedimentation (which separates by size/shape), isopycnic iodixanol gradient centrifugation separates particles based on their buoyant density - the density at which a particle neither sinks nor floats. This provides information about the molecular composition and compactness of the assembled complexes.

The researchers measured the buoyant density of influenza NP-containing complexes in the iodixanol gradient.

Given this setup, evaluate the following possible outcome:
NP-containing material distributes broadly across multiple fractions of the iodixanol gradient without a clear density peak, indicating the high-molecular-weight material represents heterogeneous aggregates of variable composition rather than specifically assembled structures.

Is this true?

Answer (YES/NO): NO